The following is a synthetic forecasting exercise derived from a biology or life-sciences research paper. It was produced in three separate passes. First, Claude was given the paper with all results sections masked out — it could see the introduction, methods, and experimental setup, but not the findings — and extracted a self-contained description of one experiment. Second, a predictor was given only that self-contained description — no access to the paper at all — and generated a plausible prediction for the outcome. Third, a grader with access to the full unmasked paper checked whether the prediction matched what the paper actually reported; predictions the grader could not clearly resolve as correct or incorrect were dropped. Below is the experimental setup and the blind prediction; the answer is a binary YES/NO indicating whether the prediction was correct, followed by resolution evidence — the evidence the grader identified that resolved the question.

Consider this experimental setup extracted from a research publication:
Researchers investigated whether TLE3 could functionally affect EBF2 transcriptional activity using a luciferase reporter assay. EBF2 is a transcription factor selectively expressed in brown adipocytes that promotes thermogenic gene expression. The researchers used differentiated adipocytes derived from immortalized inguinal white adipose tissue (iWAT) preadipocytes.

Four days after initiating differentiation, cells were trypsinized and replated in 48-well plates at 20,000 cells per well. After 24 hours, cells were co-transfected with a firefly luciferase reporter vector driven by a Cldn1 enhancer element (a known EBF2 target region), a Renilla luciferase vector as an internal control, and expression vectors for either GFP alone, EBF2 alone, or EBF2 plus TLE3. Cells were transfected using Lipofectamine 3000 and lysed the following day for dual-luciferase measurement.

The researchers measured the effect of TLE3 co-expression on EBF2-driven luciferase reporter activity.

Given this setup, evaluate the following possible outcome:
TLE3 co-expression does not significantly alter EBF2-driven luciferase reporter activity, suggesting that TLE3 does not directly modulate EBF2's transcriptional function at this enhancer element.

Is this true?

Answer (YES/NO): NO